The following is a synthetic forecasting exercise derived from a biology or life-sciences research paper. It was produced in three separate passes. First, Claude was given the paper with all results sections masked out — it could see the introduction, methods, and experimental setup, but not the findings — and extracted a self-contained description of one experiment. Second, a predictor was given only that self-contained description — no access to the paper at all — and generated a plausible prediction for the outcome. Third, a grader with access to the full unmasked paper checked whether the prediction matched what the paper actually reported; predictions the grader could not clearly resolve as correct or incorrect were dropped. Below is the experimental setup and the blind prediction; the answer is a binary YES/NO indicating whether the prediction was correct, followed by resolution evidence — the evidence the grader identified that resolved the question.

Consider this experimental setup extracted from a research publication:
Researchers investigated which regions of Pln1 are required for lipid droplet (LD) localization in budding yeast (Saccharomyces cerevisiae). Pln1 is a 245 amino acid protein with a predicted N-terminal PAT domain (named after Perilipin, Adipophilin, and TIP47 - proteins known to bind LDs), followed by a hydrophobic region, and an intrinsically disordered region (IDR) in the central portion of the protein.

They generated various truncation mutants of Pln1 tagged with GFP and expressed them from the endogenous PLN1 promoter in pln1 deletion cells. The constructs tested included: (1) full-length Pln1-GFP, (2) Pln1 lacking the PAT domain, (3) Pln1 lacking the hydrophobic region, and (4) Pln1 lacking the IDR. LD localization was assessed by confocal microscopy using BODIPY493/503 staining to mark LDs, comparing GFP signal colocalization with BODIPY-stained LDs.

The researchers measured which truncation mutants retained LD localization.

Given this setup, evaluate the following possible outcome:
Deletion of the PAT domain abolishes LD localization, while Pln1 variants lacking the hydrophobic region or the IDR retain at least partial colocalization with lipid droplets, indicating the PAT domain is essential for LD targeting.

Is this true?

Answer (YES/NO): NO